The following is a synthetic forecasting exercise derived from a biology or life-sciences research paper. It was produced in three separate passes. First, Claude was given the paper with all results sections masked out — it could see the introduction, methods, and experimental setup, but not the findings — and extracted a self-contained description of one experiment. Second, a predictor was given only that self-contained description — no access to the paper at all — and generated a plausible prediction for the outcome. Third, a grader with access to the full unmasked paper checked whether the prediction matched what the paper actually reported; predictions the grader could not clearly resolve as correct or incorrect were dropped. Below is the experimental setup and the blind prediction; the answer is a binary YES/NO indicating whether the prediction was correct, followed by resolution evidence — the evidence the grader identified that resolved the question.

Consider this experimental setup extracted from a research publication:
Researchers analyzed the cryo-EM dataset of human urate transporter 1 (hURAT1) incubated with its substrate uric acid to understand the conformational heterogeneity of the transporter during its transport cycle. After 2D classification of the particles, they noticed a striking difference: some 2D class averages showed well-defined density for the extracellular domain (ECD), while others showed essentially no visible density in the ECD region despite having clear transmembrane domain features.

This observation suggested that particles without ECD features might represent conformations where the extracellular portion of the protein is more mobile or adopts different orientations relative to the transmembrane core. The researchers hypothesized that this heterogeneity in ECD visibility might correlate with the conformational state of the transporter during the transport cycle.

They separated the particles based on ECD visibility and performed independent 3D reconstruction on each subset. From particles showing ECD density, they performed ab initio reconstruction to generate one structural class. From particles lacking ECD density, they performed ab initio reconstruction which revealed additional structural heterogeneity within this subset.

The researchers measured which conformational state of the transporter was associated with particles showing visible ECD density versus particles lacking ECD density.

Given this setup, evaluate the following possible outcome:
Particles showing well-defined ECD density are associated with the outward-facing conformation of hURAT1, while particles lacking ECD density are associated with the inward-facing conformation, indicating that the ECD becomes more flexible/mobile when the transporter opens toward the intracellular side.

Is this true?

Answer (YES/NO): NO